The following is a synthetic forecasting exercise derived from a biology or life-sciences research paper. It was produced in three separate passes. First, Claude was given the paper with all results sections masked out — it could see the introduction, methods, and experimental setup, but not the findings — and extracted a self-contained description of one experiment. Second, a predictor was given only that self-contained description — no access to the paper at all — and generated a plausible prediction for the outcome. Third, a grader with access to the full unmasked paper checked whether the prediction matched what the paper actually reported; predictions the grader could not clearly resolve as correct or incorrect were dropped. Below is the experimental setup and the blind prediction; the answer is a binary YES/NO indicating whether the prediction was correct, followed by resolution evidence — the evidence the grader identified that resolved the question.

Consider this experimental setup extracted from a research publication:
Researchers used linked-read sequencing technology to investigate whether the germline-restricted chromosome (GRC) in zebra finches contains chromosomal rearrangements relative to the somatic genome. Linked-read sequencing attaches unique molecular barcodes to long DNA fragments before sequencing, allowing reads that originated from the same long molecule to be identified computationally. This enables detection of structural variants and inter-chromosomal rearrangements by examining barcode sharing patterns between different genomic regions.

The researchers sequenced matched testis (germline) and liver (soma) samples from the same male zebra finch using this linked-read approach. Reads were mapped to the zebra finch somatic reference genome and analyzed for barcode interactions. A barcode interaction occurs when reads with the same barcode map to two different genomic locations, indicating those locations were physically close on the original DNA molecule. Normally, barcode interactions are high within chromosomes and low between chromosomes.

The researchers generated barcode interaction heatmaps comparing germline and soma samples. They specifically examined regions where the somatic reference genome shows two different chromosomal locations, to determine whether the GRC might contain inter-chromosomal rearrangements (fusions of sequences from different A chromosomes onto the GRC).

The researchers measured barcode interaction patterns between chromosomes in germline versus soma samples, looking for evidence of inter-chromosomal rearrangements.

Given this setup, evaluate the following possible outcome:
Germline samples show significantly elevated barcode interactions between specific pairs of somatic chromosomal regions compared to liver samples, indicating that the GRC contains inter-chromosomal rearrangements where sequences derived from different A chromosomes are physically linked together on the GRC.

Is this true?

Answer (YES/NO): YES